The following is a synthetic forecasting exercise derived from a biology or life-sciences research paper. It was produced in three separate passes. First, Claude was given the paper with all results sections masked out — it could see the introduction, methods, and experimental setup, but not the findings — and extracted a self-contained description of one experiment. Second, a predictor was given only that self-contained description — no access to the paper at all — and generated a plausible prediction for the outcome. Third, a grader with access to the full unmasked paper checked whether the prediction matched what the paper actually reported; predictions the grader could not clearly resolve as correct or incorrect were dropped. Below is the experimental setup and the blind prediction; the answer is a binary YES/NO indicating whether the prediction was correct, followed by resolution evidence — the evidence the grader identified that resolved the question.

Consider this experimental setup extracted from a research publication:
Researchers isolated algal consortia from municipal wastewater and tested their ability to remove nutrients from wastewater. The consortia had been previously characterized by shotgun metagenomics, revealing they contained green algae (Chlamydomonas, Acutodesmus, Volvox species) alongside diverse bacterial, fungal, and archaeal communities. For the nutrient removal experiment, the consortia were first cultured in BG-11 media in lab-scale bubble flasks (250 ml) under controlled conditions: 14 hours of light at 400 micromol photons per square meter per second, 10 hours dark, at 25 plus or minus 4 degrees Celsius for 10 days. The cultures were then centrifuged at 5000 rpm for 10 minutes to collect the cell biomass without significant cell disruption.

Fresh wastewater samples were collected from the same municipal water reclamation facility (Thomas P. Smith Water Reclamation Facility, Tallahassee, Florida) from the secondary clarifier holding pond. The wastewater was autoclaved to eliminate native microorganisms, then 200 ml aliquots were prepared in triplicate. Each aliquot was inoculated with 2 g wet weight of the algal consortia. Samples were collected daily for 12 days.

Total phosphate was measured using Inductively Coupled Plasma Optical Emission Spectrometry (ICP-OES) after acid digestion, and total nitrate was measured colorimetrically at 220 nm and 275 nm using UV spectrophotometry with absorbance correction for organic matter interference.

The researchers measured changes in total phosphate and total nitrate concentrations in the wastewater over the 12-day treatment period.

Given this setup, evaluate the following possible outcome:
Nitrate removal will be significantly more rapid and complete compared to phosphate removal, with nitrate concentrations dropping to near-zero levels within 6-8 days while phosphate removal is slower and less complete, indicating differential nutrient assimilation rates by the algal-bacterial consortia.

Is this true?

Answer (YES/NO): NO